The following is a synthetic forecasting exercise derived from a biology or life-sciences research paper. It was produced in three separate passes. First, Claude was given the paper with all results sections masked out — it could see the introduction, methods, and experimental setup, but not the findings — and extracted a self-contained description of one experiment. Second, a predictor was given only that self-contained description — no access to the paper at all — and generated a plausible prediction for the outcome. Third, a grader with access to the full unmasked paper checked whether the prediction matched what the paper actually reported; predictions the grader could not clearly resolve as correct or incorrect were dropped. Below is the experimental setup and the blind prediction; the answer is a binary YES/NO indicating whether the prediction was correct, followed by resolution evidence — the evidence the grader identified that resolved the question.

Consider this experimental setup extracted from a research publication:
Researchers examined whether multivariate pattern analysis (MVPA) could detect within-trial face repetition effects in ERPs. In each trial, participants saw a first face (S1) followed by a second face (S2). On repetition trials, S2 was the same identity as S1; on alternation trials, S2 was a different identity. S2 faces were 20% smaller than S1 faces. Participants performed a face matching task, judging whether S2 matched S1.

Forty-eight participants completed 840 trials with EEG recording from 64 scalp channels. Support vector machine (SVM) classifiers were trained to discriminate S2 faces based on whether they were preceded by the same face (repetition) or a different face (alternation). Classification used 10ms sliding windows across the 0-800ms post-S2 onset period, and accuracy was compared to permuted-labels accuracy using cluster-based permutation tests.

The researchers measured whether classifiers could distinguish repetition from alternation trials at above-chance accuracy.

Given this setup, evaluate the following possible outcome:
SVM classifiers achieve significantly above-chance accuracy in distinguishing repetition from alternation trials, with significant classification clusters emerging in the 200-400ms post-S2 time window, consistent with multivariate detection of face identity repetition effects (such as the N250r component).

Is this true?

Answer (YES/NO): NO